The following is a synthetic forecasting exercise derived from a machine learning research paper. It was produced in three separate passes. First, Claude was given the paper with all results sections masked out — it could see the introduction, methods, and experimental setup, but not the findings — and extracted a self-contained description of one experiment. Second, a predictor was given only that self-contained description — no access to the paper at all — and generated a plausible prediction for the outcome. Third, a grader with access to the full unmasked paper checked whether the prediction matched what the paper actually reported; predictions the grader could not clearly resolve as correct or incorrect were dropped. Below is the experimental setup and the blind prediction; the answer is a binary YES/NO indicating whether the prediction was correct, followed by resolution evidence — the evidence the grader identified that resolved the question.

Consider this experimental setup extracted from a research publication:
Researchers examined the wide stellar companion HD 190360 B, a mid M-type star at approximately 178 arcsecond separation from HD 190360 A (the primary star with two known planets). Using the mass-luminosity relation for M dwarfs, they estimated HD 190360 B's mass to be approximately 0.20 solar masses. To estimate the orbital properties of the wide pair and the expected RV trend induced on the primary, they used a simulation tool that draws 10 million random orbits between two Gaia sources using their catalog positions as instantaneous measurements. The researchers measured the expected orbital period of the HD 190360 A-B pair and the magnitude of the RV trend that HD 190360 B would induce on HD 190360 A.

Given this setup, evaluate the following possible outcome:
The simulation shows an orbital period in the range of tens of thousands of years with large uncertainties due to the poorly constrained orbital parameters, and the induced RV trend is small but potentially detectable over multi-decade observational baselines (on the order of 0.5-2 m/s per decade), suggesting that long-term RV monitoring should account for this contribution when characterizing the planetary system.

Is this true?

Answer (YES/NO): NO